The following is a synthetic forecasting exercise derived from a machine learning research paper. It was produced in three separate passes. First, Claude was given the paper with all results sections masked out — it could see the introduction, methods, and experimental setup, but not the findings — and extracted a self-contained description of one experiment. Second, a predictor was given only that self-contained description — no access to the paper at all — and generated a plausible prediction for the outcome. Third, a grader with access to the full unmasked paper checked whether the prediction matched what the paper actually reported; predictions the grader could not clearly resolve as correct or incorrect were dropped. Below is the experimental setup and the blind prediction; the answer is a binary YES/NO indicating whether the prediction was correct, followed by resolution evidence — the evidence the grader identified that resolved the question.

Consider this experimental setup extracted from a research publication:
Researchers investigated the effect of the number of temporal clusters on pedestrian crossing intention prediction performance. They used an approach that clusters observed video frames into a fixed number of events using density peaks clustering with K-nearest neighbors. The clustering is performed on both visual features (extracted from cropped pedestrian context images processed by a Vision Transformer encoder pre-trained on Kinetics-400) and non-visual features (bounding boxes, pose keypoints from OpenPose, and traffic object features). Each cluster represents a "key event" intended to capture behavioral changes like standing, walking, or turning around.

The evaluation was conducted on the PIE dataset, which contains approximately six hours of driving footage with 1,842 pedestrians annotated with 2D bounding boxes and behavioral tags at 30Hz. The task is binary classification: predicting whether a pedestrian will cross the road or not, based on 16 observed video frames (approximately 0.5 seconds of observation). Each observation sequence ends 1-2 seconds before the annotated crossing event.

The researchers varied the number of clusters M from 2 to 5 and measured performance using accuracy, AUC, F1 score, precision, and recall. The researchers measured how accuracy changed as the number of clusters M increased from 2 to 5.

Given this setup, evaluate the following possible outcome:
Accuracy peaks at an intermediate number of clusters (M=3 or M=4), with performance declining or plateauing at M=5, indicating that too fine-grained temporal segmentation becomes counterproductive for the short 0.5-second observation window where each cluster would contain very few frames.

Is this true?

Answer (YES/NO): YES